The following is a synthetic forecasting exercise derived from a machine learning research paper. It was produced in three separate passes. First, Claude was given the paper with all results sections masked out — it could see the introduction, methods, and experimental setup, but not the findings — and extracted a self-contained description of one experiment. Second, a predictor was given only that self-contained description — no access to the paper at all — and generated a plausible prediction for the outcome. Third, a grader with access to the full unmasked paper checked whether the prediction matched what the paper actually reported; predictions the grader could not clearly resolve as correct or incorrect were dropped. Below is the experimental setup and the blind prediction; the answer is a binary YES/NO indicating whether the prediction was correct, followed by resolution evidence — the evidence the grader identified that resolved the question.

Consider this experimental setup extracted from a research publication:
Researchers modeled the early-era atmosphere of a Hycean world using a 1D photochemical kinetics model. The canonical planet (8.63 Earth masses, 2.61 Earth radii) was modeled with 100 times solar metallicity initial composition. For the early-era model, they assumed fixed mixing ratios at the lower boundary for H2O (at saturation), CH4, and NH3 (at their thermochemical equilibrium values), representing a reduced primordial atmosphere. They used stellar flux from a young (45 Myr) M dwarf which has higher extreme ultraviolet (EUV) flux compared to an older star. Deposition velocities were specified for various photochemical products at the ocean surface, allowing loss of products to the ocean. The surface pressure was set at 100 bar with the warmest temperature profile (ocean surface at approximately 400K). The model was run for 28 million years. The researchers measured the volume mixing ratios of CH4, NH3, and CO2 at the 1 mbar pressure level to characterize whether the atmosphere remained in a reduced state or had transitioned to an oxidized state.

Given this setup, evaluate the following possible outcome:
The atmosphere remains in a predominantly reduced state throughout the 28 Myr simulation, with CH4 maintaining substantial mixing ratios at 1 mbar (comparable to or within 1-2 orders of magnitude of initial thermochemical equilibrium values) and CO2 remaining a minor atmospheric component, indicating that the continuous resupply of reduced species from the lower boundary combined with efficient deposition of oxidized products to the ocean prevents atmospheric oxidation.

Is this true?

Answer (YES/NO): YES